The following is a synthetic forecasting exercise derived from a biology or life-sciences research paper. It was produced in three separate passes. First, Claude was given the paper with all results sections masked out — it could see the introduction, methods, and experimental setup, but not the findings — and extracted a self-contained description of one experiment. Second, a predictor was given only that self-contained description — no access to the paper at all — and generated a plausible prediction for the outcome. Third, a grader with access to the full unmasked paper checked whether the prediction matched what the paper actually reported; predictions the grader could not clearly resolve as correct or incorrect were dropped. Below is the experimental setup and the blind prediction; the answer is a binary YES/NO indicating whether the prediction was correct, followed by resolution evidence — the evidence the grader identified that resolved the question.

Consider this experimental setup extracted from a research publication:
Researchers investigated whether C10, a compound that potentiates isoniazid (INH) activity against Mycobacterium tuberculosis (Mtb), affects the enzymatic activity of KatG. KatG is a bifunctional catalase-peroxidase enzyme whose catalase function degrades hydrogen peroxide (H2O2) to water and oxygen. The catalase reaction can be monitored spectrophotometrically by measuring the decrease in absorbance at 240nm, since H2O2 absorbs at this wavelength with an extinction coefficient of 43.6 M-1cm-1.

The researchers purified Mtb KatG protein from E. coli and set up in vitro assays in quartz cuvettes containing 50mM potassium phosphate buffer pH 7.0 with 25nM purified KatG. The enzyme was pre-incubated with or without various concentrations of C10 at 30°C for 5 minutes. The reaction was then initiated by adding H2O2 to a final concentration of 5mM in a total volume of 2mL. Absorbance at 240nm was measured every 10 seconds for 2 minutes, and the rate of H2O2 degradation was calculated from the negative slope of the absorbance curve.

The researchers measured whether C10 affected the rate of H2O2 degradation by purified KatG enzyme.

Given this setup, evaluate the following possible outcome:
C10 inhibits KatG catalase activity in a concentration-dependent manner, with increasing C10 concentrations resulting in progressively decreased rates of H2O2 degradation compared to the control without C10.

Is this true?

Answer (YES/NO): NO